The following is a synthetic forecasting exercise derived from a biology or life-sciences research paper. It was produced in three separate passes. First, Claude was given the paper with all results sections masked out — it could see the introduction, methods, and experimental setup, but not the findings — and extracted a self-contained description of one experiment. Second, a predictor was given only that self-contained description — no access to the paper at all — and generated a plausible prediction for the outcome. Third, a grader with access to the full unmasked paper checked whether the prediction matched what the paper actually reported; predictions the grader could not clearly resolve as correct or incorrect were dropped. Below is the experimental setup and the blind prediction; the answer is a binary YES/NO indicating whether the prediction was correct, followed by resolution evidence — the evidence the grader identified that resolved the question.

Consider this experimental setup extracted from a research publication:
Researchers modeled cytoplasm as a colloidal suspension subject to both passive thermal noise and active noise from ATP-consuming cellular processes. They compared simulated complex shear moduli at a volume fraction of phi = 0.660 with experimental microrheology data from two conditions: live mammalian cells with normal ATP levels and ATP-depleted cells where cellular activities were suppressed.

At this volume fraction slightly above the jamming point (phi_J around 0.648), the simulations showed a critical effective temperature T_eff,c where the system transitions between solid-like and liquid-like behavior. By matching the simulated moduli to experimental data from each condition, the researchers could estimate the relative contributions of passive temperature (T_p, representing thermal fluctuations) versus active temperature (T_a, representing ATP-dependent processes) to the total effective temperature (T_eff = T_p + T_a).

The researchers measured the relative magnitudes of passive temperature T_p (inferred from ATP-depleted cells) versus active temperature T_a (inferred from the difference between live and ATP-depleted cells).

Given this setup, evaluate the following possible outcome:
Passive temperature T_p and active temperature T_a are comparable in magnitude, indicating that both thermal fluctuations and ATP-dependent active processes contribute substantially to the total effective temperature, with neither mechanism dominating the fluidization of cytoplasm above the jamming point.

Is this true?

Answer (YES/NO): NO